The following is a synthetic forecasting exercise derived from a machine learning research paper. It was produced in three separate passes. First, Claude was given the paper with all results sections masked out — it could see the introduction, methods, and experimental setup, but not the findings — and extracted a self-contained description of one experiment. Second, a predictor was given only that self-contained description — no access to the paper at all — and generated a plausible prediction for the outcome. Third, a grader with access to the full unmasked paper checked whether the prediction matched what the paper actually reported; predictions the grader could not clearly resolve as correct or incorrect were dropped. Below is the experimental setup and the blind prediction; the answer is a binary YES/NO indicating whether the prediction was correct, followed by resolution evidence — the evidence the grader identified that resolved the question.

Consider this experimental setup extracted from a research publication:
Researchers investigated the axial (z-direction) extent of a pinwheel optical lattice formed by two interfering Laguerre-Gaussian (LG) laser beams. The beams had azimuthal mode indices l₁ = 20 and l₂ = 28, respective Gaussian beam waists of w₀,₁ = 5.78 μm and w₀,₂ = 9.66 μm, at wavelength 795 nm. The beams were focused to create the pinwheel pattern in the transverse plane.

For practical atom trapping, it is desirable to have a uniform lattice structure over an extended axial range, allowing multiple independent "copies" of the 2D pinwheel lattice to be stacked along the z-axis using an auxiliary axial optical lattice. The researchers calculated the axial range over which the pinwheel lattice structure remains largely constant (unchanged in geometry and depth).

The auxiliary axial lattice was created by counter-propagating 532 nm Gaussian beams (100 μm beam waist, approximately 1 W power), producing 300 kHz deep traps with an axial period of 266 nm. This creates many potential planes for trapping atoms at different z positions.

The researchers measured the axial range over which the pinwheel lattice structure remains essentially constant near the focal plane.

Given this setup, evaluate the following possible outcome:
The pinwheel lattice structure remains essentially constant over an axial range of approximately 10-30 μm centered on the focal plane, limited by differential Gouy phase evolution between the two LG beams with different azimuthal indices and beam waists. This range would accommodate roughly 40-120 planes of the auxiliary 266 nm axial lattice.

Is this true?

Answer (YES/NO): NO